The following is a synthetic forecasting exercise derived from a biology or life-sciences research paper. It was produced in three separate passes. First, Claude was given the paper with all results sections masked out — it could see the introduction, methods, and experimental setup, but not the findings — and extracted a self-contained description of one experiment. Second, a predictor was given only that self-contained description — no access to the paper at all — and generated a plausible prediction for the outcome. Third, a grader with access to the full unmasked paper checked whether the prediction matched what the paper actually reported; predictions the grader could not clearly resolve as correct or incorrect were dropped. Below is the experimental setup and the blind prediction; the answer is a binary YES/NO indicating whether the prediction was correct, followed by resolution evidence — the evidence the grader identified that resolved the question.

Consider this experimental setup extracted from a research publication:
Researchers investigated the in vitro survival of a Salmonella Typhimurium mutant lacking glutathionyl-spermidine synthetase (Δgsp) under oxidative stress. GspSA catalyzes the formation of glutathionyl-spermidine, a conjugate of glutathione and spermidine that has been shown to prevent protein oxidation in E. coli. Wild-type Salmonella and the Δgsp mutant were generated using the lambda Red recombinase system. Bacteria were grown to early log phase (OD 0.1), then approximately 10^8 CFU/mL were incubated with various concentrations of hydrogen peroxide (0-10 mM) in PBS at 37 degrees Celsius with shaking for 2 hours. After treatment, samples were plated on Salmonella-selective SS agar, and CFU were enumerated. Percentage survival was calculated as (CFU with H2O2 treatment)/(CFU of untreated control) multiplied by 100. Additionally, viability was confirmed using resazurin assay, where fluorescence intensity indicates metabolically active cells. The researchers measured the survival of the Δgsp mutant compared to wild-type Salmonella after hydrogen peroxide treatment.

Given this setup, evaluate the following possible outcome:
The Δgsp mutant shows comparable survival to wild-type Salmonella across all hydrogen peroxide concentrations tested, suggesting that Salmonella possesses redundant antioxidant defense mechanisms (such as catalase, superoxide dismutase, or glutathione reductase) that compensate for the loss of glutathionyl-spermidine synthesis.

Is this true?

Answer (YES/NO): NO